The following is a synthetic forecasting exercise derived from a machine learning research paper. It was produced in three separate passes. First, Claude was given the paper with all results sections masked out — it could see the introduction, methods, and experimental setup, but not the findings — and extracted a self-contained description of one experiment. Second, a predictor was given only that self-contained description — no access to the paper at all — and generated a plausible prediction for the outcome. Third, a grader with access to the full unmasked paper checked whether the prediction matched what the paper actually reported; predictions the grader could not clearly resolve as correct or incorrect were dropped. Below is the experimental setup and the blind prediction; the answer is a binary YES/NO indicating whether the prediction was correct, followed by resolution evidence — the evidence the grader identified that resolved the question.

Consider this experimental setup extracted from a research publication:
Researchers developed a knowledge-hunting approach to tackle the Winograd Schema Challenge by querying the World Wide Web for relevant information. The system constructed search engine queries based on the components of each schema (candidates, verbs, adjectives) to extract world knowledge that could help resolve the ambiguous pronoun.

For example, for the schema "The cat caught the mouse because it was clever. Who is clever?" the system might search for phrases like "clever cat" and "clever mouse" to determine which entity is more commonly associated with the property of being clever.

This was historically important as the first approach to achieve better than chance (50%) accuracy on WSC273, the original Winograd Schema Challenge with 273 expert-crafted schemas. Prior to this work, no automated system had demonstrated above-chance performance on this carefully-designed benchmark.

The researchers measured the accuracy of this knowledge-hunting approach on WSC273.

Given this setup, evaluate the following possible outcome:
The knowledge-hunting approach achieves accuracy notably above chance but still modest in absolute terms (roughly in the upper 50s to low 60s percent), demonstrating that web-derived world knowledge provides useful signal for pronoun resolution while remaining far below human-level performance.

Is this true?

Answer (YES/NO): YES